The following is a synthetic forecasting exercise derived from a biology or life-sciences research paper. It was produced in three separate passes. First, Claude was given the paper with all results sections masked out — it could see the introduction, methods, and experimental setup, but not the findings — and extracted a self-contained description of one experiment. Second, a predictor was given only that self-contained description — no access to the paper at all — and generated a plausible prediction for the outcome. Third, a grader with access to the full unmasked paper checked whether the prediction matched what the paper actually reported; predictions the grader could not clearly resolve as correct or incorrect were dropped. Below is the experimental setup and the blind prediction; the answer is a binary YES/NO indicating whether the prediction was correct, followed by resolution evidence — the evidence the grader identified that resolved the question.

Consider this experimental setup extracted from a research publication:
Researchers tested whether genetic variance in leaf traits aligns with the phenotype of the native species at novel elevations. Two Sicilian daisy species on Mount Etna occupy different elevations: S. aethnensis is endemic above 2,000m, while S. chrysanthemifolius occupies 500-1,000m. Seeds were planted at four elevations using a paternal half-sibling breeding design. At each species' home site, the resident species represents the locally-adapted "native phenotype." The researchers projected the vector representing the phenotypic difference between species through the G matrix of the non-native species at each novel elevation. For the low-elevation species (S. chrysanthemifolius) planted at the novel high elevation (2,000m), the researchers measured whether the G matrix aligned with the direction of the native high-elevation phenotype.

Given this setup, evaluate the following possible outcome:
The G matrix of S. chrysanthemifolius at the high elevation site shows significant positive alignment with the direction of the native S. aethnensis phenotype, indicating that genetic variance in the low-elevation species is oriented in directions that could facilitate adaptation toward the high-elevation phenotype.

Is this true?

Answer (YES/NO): YES